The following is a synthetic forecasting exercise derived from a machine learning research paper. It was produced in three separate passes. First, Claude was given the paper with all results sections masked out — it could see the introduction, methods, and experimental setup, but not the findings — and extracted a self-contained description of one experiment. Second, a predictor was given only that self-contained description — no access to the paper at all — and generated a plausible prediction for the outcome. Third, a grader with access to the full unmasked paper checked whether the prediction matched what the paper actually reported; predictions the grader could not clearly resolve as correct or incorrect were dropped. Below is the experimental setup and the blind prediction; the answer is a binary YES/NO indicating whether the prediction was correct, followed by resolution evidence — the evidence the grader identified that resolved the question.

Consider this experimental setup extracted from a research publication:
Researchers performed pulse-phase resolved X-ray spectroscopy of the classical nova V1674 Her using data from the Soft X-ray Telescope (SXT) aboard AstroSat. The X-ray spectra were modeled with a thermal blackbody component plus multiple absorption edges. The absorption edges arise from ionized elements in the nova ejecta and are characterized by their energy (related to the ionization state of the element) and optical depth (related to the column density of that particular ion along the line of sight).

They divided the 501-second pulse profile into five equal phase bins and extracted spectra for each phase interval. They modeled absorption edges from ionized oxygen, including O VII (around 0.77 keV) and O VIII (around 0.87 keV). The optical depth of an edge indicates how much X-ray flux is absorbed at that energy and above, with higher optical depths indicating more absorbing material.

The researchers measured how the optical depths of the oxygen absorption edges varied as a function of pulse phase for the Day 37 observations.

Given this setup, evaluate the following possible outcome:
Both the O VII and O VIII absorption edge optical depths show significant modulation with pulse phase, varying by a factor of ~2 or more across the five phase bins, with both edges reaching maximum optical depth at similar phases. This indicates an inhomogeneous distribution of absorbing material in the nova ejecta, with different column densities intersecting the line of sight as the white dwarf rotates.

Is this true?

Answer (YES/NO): NO